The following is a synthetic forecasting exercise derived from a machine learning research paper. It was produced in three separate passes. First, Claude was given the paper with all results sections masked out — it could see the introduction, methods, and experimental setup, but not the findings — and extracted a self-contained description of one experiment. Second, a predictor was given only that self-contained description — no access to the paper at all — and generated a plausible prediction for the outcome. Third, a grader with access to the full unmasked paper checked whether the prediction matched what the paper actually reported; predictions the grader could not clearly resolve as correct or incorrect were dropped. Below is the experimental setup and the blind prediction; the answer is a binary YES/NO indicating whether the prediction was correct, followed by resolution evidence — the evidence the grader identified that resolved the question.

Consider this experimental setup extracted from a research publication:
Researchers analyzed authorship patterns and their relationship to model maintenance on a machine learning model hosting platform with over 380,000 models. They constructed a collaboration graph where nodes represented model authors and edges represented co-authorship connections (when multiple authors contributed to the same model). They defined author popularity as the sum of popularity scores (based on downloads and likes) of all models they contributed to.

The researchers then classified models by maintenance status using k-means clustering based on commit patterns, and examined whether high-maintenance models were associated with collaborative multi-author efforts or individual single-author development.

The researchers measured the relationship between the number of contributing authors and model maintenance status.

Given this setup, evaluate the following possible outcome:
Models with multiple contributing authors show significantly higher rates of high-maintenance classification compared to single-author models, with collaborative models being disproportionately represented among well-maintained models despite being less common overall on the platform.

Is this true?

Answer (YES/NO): YES